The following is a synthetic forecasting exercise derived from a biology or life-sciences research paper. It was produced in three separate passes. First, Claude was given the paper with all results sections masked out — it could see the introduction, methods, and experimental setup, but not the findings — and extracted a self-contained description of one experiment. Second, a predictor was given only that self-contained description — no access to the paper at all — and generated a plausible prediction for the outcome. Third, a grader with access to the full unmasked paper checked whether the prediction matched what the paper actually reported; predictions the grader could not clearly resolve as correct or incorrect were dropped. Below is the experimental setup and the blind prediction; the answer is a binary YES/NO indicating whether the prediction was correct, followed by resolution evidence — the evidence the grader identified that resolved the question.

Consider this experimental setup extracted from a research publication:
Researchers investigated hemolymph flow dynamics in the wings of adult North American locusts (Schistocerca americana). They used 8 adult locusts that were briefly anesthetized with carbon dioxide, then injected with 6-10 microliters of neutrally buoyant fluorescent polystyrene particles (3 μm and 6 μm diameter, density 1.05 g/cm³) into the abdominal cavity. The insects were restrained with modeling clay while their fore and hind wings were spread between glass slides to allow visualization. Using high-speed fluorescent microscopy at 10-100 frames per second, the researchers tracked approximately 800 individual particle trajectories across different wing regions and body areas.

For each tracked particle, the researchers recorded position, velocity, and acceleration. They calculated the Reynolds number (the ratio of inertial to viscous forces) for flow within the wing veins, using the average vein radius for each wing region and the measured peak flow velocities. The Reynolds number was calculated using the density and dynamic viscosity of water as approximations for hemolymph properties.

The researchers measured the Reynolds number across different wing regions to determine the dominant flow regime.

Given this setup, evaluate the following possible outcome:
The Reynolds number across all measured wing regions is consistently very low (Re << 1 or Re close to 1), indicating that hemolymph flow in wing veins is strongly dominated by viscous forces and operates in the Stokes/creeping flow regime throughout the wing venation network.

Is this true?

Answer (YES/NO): YES